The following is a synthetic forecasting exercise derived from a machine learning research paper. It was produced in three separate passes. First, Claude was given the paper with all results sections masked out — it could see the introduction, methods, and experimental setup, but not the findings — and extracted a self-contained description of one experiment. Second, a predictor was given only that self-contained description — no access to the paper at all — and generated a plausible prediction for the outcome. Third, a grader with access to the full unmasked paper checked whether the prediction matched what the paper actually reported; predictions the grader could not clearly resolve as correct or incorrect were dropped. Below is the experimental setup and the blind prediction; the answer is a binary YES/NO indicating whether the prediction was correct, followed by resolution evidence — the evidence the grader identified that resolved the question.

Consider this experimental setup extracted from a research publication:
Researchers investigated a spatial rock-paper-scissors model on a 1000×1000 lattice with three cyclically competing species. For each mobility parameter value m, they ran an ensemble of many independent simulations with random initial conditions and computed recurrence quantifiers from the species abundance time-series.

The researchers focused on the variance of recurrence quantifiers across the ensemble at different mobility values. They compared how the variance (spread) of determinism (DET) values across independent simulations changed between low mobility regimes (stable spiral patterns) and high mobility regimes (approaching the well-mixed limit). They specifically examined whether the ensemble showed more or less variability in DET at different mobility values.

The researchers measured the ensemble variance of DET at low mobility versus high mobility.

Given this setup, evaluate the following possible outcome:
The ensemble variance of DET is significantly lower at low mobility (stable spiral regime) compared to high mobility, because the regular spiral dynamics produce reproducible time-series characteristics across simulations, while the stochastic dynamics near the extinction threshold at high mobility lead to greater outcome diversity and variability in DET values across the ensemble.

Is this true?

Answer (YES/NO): NO